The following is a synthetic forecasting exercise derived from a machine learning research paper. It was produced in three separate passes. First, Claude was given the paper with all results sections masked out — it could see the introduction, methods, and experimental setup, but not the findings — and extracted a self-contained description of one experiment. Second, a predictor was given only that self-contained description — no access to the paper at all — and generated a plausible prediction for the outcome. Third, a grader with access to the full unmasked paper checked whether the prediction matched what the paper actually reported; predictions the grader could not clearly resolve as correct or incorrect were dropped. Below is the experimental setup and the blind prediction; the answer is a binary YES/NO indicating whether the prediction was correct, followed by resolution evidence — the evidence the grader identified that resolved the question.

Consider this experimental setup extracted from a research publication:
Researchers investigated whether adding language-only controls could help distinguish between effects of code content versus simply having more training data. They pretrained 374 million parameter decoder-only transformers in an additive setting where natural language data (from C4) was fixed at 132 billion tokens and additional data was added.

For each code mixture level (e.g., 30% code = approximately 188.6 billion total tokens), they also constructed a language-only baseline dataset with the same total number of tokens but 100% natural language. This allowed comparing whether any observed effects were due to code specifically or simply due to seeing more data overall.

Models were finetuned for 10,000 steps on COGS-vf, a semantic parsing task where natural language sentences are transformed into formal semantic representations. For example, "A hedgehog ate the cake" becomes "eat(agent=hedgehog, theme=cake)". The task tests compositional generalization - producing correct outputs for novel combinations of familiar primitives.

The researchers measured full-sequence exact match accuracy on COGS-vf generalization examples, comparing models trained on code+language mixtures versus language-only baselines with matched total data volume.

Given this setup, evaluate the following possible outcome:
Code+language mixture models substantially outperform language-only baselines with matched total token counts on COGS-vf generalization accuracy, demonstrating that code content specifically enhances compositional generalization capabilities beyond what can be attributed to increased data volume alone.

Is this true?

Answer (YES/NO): NO